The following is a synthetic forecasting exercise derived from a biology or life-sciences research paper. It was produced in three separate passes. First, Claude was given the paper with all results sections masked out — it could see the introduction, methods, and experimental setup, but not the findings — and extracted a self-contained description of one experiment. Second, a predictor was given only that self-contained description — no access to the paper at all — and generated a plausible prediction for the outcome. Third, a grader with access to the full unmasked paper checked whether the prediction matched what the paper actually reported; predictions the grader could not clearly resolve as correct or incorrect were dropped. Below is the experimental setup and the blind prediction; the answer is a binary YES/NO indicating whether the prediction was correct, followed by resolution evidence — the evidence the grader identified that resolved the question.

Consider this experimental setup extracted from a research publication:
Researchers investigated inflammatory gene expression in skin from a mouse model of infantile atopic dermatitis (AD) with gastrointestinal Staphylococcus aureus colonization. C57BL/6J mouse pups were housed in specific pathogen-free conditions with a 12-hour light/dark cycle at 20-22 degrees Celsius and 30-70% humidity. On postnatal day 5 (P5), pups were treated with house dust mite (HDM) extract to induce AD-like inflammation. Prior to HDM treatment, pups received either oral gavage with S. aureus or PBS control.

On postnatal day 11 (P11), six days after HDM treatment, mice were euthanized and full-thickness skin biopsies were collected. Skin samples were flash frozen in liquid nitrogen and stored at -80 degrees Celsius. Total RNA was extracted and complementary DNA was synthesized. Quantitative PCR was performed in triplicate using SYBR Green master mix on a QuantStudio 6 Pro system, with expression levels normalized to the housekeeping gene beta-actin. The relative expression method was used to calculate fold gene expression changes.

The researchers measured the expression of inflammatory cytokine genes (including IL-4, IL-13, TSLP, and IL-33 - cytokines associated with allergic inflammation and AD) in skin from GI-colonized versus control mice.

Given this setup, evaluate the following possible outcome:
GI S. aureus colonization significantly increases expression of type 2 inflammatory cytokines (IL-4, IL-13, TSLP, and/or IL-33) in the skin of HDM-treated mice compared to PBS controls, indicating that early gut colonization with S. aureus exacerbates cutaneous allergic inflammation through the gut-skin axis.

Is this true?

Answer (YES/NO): NO